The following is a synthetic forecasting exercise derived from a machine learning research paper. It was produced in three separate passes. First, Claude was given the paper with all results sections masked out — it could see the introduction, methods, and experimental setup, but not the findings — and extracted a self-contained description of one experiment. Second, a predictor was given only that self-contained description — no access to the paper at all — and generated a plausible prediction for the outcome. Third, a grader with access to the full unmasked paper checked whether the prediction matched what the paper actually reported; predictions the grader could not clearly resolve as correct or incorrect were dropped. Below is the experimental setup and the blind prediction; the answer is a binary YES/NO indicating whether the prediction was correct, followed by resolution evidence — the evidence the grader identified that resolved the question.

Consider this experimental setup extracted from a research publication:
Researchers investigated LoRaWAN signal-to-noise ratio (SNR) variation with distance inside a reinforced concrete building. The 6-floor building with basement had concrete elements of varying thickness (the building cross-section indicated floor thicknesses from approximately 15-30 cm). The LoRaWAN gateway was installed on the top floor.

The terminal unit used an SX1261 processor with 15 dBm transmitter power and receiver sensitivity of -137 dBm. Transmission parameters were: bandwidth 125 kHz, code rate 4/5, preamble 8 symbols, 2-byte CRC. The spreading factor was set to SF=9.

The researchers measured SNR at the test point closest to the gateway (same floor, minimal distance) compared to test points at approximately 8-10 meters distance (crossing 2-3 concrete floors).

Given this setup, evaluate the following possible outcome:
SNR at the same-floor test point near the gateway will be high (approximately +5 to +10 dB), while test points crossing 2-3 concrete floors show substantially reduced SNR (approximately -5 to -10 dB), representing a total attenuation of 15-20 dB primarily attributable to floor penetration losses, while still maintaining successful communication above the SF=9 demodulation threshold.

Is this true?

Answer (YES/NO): NO